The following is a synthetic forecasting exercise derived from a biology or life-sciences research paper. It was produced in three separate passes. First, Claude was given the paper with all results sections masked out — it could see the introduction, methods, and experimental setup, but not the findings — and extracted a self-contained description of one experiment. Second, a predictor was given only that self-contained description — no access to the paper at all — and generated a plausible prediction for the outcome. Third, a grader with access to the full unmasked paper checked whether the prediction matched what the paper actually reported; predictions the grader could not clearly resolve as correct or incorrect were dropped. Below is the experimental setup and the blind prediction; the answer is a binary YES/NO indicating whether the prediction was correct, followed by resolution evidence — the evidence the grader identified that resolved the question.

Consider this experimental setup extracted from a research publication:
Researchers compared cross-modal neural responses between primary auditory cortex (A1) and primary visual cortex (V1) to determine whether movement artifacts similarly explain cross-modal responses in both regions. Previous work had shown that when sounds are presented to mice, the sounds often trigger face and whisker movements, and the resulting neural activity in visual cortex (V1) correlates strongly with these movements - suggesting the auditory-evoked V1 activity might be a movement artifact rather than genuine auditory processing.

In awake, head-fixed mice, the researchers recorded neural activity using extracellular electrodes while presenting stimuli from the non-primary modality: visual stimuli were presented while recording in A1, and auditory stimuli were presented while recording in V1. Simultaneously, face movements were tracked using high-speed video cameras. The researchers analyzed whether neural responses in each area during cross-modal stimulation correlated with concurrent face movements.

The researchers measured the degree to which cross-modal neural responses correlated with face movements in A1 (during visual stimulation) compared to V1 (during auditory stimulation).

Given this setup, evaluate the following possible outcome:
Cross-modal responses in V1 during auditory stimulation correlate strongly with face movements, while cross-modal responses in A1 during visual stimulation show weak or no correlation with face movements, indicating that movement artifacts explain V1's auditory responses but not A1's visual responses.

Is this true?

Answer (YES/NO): YES